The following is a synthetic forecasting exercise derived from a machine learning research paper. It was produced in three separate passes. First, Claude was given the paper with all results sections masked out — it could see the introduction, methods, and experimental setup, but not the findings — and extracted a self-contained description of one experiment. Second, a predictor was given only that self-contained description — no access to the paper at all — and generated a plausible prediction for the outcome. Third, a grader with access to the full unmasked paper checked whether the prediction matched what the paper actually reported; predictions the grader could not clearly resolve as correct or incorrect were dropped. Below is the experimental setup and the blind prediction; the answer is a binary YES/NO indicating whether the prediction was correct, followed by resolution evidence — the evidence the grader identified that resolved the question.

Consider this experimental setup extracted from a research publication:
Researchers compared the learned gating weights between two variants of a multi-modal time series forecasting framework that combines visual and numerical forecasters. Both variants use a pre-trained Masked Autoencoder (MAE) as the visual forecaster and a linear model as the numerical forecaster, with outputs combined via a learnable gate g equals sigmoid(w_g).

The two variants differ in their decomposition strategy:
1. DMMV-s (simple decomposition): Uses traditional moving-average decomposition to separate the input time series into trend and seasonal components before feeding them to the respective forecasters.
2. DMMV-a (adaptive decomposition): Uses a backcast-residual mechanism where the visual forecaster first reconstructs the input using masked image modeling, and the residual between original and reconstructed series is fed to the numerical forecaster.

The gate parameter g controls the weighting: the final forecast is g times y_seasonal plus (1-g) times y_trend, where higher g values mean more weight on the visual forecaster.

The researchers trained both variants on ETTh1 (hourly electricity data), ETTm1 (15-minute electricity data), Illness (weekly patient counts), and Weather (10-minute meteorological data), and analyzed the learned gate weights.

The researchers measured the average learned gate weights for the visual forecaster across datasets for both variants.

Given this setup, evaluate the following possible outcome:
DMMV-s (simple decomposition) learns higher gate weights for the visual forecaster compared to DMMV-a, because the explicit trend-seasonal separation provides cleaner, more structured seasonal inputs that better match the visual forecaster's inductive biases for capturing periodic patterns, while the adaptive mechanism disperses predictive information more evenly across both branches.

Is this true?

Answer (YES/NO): NO